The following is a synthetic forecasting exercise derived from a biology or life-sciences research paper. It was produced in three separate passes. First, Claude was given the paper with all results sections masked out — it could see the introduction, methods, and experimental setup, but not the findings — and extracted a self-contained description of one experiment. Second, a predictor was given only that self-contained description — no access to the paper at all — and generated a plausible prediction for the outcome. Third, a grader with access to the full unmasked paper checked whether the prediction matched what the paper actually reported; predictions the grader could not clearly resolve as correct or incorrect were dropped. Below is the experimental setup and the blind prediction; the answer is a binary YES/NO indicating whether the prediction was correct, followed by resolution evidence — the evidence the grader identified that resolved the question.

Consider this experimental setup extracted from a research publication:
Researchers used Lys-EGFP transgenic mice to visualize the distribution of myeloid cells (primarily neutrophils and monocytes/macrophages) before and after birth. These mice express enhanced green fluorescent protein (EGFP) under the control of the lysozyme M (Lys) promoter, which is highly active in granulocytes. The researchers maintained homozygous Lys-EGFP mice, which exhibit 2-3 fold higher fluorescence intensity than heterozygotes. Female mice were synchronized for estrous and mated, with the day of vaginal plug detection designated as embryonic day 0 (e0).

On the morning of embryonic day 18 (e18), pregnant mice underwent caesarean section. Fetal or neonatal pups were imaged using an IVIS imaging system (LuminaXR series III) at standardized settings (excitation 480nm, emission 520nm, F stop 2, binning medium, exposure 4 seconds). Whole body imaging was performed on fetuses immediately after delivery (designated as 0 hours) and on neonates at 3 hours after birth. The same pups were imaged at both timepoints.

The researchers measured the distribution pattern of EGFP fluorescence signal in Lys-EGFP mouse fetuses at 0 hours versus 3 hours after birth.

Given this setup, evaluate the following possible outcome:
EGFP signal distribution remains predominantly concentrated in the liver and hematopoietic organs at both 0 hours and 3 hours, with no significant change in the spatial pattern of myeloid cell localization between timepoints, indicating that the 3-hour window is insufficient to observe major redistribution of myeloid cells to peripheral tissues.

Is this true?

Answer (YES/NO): NO